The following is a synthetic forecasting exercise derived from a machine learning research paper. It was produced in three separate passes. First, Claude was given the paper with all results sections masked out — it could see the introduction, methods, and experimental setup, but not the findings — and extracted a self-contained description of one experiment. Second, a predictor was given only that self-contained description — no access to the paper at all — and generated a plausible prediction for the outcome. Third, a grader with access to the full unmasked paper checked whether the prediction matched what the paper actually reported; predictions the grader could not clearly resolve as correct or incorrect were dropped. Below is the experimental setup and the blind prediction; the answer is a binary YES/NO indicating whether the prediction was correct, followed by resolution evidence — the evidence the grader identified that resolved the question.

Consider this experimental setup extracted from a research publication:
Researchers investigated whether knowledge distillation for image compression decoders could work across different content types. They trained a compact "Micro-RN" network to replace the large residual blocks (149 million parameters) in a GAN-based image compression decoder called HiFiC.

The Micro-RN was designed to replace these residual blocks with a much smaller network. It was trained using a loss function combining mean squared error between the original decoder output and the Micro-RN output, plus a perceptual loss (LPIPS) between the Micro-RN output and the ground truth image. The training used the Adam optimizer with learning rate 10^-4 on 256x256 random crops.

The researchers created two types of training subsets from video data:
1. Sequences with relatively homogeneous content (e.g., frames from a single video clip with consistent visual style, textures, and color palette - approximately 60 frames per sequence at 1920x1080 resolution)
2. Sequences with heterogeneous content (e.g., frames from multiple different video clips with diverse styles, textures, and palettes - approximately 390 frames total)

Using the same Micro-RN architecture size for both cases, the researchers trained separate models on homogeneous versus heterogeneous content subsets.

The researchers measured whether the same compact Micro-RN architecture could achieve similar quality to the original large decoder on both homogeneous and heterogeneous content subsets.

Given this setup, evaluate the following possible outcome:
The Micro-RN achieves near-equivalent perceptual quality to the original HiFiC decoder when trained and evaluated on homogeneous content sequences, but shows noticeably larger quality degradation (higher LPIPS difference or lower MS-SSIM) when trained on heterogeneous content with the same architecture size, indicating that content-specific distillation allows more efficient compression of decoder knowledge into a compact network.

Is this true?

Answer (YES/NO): NO